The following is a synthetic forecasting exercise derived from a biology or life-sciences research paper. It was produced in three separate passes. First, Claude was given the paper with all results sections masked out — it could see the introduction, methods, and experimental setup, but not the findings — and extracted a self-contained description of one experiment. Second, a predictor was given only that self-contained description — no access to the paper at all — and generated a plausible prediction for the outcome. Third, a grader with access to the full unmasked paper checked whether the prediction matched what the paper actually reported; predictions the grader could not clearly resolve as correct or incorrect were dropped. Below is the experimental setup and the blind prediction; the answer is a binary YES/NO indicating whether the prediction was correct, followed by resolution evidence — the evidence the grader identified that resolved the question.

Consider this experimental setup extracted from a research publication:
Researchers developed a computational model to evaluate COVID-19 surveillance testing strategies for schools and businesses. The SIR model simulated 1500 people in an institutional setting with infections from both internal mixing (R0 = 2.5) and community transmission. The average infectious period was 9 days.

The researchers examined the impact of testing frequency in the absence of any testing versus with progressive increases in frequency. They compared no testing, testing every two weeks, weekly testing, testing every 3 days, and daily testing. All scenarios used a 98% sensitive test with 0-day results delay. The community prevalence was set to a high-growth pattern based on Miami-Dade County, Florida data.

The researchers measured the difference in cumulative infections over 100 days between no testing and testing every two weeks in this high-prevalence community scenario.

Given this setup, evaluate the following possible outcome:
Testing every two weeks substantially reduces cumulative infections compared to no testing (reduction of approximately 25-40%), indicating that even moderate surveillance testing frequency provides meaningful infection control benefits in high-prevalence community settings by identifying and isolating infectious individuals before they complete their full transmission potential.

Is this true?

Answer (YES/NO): NO